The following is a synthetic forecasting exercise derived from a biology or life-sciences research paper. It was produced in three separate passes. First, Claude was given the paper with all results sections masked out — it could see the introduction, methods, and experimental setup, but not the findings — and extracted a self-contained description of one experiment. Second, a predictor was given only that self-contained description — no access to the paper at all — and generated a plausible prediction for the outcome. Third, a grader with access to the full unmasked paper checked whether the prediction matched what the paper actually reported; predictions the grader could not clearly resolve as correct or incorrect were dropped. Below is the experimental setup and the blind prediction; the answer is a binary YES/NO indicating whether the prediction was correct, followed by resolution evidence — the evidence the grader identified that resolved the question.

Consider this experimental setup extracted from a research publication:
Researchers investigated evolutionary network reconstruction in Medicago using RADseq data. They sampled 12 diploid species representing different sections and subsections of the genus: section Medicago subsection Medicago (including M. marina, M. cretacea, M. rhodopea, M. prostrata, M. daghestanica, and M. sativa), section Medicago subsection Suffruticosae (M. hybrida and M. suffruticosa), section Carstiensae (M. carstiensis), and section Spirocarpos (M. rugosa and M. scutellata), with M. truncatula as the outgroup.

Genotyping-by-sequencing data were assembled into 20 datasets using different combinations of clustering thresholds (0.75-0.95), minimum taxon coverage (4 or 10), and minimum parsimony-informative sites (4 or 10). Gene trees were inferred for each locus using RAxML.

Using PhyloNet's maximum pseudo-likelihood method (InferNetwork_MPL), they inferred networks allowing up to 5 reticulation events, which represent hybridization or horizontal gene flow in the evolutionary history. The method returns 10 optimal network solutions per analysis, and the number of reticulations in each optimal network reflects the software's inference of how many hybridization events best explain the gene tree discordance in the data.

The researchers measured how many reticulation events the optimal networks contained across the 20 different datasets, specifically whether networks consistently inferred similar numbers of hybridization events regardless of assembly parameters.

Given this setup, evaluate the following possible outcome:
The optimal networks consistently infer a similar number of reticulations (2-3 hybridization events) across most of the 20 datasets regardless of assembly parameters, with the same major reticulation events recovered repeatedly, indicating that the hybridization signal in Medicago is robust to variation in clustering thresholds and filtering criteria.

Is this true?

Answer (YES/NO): NO